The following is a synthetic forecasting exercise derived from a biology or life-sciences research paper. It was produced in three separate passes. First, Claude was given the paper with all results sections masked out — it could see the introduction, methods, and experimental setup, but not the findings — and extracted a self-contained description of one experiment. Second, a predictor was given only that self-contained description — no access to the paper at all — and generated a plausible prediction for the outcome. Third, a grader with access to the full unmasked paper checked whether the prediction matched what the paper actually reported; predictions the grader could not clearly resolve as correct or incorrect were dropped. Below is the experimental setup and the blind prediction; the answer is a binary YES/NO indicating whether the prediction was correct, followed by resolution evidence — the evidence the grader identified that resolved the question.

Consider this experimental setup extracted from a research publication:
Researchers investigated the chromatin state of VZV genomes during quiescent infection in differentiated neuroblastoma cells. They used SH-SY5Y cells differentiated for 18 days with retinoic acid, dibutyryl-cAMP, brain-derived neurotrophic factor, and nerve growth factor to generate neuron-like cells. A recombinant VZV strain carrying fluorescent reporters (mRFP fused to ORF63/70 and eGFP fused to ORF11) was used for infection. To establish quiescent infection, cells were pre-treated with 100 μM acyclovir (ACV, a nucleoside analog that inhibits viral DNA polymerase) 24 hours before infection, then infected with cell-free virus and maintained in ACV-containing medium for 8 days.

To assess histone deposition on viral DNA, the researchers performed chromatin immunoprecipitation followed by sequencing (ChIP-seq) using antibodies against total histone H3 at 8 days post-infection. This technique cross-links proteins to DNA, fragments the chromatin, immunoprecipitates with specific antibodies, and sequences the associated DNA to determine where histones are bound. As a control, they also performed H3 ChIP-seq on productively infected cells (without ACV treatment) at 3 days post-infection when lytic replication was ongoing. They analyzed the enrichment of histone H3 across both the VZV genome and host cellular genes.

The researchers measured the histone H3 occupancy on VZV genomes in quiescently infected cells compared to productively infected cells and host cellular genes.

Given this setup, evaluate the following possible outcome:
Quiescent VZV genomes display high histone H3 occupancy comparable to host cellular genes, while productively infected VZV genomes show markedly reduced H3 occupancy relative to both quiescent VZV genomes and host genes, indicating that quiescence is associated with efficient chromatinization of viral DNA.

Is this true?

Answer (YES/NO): NO